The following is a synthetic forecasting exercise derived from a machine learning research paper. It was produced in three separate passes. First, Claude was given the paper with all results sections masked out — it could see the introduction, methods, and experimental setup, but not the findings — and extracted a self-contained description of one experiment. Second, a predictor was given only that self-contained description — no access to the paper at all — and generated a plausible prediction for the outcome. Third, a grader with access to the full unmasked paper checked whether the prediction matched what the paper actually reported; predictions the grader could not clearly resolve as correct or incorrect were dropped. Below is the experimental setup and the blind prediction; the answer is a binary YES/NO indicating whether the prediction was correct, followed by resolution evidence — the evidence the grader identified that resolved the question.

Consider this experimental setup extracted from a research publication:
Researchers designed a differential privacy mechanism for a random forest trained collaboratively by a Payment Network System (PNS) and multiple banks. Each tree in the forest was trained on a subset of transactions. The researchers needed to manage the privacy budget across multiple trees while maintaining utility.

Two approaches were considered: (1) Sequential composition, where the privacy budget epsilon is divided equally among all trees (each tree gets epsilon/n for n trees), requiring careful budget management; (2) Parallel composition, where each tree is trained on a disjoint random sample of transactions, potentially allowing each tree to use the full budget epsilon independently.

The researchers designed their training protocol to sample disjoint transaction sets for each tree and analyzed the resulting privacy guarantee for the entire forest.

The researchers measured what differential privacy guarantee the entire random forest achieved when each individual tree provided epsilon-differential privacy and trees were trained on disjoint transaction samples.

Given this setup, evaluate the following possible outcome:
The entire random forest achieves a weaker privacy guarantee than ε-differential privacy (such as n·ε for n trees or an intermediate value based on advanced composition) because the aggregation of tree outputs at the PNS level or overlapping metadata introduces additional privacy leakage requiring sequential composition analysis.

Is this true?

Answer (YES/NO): NO